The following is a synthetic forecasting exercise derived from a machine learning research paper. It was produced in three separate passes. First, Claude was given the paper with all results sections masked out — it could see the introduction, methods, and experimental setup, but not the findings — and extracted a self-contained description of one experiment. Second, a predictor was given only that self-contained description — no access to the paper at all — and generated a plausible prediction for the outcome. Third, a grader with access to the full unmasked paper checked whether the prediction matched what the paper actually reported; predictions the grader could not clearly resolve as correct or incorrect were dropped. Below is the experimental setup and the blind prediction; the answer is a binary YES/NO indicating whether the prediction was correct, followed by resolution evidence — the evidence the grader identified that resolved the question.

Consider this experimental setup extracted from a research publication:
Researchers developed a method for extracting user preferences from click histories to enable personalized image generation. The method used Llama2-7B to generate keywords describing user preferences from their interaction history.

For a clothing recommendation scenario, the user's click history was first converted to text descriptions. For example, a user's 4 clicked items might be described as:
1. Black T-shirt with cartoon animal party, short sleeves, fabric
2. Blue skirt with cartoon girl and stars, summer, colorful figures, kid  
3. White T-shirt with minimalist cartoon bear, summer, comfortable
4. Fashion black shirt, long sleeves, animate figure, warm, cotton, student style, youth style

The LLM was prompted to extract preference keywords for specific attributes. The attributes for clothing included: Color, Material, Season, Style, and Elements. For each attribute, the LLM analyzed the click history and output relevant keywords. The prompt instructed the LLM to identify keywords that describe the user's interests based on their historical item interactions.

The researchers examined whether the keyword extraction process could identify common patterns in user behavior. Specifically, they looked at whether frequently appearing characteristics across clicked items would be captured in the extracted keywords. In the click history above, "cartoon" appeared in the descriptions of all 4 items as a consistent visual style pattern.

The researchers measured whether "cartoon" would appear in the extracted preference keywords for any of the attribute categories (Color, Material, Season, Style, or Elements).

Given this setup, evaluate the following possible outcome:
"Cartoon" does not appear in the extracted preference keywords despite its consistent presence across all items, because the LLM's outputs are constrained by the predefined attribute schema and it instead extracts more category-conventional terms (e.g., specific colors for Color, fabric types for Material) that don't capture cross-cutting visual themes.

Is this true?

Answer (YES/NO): NO